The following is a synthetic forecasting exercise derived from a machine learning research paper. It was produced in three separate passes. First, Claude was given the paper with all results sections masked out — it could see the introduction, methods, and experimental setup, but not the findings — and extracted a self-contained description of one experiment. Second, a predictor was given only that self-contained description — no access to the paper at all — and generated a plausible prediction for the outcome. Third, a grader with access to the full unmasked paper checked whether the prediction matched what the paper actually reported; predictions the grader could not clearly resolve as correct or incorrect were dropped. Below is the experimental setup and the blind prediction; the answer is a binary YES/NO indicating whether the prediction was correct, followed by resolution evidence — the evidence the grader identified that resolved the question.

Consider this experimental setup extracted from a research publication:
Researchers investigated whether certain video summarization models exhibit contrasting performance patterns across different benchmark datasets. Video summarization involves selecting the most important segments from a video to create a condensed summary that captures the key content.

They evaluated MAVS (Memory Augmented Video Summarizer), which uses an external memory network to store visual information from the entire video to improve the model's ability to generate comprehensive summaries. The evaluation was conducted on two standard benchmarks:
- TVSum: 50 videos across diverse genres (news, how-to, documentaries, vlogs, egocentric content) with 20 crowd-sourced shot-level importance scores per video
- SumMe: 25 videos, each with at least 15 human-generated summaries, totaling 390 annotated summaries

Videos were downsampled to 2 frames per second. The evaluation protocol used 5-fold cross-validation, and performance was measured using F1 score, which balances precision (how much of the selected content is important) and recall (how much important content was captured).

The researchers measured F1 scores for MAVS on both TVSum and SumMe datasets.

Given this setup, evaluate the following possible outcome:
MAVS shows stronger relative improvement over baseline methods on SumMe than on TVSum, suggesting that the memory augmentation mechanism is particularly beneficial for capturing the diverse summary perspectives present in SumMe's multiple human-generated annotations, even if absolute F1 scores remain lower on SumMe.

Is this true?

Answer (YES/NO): NO